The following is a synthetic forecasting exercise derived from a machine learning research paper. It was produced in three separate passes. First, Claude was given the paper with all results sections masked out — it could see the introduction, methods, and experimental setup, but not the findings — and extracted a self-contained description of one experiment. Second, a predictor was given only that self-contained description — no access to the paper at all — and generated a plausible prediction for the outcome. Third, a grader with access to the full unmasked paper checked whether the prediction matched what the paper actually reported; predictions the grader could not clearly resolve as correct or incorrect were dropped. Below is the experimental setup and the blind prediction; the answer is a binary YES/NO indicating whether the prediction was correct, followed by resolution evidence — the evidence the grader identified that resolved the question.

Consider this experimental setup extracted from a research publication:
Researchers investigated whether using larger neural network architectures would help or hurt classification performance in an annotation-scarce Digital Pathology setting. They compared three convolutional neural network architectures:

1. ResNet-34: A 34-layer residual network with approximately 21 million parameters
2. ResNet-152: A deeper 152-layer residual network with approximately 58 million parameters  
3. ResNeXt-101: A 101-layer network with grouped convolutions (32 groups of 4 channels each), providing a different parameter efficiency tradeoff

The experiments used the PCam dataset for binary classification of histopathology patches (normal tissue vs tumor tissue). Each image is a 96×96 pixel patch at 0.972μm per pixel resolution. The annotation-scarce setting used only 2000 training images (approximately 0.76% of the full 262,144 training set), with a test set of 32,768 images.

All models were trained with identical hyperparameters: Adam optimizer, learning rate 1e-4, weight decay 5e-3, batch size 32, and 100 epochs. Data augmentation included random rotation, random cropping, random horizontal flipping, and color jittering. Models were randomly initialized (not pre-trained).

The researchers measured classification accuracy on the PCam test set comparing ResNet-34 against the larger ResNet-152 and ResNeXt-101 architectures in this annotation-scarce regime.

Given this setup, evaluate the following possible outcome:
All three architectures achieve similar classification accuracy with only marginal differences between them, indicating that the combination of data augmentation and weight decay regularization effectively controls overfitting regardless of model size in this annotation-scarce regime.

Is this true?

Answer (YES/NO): NO